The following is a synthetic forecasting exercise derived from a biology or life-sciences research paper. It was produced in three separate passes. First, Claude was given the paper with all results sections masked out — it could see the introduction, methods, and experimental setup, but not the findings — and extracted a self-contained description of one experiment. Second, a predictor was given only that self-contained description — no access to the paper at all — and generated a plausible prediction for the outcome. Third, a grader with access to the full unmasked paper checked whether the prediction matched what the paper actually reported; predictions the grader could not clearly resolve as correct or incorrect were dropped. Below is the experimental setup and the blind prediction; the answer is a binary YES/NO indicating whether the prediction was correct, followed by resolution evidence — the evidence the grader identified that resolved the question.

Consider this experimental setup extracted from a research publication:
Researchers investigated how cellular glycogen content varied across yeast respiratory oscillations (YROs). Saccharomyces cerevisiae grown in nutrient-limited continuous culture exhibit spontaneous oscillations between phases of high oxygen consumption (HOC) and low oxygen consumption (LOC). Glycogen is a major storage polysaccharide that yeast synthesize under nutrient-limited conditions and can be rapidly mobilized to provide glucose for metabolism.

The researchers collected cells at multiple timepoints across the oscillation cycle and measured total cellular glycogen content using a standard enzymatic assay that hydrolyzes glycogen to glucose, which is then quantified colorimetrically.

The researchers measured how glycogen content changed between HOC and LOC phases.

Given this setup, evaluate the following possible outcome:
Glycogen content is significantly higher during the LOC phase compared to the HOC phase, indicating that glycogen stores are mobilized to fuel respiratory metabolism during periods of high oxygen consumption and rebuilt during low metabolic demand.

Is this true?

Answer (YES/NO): YES